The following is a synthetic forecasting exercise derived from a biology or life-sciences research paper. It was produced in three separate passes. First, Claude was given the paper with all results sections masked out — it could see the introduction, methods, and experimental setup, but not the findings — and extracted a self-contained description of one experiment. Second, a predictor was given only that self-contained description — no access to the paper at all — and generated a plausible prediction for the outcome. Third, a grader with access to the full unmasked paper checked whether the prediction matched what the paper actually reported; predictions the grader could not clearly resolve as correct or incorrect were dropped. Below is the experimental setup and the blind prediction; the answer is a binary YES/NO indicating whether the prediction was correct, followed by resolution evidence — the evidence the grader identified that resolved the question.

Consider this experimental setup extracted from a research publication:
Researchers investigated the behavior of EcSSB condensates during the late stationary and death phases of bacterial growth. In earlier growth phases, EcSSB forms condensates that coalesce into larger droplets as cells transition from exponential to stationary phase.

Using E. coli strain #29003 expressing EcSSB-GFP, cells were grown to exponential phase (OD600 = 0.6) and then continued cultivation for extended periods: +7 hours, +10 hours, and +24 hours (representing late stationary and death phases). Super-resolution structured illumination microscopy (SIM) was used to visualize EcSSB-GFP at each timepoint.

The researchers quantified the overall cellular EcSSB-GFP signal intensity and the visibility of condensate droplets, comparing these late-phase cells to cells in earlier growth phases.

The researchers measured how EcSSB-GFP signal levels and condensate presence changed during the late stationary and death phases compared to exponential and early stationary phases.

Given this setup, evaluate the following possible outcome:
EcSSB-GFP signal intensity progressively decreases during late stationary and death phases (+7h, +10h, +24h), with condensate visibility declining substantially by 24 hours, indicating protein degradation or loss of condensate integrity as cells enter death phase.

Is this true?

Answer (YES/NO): YES